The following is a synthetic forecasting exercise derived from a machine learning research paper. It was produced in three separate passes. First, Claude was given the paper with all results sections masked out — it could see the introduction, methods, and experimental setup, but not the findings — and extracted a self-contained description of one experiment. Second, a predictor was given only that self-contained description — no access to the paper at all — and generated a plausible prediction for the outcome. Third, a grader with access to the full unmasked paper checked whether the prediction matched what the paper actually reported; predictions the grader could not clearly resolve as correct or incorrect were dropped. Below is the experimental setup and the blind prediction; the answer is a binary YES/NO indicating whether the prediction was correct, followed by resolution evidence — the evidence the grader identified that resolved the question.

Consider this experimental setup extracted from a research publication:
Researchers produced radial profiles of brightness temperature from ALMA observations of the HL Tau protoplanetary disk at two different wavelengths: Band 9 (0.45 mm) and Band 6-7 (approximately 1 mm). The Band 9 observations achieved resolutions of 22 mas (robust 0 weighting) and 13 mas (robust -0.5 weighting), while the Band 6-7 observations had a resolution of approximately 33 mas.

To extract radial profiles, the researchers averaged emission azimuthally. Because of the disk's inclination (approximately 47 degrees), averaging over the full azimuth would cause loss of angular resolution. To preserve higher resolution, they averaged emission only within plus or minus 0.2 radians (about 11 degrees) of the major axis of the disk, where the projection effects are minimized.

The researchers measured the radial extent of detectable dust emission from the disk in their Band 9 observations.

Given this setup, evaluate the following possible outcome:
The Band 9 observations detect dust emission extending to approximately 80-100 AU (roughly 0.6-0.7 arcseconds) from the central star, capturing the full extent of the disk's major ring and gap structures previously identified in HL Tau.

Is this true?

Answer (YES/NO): NO